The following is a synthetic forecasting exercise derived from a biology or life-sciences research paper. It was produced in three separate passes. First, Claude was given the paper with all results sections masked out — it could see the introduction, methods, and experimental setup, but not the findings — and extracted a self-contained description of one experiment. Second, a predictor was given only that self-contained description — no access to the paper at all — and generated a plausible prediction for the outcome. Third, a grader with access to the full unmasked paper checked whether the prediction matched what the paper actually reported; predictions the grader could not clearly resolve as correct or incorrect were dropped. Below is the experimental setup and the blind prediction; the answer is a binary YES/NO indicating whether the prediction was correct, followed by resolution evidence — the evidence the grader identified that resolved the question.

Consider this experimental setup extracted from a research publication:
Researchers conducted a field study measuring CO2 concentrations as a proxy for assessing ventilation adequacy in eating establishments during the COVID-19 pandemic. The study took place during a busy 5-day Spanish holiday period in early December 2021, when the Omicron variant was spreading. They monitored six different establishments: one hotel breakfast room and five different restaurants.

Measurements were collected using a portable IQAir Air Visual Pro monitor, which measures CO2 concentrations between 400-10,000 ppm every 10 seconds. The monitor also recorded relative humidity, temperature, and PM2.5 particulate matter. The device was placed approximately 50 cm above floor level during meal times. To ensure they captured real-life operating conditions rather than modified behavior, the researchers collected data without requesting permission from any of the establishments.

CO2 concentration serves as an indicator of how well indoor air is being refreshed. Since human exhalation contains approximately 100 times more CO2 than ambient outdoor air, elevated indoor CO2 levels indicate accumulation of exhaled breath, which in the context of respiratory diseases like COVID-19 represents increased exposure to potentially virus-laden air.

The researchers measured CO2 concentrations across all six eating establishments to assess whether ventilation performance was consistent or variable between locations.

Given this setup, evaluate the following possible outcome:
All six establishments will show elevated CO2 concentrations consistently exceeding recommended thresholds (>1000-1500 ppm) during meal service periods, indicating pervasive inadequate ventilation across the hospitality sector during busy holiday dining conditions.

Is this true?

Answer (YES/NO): NO